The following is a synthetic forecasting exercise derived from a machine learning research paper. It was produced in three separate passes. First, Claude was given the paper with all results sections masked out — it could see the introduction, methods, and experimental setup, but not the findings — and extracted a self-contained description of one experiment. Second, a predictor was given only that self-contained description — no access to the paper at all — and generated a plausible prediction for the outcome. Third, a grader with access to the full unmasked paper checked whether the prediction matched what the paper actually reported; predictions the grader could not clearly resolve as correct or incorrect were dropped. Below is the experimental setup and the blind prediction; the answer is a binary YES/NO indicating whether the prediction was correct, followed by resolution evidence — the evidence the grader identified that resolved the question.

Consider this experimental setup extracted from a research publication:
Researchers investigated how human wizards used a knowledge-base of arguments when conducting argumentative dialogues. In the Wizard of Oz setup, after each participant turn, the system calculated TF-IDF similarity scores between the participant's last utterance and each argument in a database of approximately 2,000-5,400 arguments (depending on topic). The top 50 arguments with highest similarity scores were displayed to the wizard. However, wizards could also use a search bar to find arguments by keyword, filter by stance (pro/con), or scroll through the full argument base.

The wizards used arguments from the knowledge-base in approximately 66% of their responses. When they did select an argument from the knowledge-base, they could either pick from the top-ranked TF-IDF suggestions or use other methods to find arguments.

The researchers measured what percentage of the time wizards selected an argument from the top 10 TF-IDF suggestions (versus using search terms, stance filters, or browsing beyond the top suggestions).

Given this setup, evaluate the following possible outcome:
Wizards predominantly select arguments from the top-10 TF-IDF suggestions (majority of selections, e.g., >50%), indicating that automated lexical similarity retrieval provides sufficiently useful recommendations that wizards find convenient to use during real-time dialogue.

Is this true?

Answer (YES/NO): NO